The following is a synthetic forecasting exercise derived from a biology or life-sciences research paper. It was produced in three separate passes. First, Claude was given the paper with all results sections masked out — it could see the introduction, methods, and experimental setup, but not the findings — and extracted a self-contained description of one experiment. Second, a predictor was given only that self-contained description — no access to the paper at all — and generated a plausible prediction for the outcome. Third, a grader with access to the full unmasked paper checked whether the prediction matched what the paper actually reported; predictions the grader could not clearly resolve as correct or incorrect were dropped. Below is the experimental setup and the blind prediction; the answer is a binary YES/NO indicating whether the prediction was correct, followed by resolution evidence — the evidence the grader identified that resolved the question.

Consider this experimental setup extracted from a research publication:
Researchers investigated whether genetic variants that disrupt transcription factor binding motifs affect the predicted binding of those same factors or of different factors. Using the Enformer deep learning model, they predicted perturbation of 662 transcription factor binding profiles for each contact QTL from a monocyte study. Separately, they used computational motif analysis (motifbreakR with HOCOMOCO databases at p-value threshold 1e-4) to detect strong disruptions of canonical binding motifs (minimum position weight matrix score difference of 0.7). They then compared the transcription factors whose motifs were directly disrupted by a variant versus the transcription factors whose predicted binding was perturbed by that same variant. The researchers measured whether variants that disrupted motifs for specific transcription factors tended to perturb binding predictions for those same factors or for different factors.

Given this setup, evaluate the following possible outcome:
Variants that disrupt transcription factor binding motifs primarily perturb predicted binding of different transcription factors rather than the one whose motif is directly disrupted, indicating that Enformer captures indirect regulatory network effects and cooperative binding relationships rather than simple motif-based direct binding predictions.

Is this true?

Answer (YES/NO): YES